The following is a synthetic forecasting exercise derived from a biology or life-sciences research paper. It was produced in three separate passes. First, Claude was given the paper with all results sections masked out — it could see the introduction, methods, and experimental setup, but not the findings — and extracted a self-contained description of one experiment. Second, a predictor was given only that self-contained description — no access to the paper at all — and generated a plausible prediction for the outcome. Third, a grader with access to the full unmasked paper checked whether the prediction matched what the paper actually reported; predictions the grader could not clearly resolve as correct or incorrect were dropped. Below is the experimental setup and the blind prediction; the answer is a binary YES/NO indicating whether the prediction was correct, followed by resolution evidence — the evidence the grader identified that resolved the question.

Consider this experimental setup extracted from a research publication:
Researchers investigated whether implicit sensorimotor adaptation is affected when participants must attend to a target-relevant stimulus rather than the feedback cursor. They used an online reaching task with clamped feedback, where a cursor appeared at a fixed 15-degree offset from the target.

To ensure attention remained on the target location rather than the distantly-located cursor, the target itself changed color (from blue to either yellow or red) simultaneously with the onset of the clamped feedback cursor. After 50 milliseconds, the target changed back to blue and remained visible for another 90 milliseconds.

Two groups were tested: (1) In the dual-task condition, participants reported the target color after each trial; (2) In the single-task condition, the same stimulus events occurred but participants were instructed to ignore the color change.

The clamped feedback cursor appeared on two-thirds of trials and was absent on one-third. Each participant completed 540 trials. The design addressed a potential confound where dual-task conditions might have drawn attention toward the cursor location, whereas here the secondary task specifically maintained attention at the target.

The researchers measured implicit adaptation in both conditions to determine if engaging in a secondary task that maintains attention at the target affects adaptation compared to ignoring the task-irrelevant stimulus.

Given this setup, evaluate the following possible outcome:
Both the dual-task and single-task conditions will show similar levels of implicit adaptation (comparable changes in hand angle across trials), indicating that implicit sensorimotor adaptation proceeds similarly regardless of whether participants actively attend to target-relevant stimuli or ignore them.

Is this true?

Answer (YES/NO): NO